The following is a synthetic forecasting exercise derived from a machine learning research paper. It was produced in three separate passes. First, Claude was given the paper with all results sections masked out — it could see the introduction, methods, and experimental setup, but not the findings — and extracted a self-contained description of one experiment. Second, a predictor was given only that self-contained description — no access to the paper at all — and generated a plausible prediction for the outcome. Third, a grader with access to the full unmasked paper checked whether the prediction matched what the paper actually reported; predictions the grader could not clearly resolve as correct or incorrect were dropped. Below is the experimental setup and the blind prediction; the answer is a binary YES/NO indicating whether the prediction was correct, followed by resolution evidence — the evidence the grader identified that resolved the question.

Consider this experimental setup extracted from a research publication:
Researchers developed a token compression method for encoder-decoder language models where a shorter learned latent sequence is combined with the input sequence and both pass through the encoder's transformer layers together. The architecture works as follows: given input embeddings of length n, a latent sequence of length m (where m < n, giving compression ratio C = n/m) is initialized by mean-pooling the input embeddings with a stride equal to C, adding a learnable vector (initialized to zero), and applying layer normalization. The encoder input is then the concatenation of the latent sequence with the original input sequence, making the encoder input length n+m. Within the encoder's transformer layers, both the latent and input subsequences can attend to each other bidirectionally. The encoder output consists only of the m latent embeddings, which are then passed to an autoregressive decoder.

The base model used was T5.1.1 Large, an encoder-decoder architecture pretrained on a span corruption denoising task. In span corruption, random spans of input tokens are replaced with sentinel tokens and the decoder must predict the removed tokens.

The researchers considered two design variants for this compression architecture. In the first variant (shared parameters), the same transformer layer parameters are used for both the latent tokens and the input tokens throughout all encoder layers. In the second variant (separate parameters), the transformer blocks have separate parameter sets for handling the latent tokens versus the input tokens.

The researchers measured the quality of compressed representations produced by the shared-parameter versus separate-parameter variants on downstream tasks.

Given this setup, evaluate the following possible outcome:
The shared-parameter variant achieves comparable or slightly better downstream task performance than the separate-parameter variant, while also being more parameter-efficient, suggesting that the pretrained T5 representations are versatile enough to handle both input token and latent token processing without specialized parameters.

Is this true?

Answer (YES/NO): YES